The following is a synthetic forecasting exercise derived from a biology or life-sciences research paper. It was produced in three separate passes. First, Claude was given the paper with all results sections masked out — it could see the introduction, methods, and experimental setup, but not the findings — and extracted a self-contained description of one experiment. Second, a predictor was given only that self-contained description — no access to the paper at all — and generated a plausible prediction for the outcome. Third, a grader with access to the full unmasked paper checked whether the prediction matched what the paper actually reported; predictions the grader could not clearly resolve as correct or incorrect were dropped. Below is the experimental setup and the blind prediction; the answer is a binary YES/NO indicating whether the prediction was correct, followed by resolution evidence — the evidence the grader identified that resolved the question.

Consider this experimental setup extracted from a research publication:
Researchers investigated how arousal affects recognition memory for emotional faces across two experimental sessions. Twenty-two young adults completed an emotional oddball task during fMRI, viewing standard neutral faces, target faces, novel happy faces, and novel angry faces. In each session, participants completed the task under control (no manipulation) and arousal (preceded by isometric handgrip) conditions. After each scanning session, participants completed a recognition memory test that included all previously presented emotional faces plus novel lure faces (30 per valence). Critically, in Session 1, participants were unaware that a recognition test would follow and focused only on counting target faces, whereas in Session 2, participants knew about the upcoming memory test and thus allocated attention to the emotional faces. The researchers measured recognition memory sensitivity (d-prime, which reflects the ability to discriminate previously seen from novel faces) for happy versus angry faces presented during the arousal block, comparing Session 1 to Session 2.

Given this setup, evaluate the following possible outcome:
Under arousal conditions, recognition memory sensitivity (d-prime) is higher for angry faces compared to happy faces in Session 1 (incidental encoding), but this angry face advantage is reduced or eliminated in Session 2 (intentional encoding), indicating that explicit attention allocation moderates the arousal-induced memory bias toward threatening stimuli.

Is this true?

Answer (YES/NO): NO